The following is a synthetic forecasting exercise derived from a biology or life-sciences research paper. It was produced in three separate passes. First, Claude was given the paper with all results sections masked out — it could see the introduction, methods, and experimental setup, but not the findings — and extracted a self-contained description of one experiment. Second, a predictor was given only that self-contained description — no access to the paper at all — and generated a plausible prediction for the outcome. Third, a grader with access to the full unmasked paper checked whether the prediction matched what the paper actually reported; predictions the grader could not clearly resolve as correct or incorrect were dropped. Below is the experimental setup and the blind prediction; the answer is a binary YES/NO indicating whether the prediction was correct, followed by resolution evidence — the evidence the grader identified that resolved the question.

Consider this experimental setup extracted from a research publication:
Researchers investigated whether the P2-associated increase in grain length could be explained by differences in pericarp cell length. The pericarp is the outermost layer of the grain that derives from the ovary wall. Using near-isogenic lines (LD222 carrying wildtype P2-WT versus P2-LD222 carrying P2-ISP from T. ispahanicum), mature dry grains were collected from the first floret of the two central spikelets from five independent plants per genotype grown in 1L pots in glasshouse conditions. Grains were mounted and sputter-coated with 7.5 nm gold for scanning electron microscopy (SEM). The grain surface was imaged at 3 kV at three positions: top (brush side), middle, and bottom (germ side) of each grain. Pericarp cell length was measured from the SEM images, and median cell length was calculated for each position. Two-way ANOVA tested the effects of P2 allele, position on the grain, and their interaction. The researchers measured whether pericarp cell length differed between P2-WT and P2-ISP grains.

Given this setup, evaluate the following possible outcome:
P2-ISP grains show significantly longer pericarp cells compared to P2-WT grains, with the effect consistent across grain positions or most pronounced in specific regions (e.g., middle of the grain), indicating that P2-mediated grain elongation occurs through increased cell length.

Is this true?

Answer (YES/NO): YES